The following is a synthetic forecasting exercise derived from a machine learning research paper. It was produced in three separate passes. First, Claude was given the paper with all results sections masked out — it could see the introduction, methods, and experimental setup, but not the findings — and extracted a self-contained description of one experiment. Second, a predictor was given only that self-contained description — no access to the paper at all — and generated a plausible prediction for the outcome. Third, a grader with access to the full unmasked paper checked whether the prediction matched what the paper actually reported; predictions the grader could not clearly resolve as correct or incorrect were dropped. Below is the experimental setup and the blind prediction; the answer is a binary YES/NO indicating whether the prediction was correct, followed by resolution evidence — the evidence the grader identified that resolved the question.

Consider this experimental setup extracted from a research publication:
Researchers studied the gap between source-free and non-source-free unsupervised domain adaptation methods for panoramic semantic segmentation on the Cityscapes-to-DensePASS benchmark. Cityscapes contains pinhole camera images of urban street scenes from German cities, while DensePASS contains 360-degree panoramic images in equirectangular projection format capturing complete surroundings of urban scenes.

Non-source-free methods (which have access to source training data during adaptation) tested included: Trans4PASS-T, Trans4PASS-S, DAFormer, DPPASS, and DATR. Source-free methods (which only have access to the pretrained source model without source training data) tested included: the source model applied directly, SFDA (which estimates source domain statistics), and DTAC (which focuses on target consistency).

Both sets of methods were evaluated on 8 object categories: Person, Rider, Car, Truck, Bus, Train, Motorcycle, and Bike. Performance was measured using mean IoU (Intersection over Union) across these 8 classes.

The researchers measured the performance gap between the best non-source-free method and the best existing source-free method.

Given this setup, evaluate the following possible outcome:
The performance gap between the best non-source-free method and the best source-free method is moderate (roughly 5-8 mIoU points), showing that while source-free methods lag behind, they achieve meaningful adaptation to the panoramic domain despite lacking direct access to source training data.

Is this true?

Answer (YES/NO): NO